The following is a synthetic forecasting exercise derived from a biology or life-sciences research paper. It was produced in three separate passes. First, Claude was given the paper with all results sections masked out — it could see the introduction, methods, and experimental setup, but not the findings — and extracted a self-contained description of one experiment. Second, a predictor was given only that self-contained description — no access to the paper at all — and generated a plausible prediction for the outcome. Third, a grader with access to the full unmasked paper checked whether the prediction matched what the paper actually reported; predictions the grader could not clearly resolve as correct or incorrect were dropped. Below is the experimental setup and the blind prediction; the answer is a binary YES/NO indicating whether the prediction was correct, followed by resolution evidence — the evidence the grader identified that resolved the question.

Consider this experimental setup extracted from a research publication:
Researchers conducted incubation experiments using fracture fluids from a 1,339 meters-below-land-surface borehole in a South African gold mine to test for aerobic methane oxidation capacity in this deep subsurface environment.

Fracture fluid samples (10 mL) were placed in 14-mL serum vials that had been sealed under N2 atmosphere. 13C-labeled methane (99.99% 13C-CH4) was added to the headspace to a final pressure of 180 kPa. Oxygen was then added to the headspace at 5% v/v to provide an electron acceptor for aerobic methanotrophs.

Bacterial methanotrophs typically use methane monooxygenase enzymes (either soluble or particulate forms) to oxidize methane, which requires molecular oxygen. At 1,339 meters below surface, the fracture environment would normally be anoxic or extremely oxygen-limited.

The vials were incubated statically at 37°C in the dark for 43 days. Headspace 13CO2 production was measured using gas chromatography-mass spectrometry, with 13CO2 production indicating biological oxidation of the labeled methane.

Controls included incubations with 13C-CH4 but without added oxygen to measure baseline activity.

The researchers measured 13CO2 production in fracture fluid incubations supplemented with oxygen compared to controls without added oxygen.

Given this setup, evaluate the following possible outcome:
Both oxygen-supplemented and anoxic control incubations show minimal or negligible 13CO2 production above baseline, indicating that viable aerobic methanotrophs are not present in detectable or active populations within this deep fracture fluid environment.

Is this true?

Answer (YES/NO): NO